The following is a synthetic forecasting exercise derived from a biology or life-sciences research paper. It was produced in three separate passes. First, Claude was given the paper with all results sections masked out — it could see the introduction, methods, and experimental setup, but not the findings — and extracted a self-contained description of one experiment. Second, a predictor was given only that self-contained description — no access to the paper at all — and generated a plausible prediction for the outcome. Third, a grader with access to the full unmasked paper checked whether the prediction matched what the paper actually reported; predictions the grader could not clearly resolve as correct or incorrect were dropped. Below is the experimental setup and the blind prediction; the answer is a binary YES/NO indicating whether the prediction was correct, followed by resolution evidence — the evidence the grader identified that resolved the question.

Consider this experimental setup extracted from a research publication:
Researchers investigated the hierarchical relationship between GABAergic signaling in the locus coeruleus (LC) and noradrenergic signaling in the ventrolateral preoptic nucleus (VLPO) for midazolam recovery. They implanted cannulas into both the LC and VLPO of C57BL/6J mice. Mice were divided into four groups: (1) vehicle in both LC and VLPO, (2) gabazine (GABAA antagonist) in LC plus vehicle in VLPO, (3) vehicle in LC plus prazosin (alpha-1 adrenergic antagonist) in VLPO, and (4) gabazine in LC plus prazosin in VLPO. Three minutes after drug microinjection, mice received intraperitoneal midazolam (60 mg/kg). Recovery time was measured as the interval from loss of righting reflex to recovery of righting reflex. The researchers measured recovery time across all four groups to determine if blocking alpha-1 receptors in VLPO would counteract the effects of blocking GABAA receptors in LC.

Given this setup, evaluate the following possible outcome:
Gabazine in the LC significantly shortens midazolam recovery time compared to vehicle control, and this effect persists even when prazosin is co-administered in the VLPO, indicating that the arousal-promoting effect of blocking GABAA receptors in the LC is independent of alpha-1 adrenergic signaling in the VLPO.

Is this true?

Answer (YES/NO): NO